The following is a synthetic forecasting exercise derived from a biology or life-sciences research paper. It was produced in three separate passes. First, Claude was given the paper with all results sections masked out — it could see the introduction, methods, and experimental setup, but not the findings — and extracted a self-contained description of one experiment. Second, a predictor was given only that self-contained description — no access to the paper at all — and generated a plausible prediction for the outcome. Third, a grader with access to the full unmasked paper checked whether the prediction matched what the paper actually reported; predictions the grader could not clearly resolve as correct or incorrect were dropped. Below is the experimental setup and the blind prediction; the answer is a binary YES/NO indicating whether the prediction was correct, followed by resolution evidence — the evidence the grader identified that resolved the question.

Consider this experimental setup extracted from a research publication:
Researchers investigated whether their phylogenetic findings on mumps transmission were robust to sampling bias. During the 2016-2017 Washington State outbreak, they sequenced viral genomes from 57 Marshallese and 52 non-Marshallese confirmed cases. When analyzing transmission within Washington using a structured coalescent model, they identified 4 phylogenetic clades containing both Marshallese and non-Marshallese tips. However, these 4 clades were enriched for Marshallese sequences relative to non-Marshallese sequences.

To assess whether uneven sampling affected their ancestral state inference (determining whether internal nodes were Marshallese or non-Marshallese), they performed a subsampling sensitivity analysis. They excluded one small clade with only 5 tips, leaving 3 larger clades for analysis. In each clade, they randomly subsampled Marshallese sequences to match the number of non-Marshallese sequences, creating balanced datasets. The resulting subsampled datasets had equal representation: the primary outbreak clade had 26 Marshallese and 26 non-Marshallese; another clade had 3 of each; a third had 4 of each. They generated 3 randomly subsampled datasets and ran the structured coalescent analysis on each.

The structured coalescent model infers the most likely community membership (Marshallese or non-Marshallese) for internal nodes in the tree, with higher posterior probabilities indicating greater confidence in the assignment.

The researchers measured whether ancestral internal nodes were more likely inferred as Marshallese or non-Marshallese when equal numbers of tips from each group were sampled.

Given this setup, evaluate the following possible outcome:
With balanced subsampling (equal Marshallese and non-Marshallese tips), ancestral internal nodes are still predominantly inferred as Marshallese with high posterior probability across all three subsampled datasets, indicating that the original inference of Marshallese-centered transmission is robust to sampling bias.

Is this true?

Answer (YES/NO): NO